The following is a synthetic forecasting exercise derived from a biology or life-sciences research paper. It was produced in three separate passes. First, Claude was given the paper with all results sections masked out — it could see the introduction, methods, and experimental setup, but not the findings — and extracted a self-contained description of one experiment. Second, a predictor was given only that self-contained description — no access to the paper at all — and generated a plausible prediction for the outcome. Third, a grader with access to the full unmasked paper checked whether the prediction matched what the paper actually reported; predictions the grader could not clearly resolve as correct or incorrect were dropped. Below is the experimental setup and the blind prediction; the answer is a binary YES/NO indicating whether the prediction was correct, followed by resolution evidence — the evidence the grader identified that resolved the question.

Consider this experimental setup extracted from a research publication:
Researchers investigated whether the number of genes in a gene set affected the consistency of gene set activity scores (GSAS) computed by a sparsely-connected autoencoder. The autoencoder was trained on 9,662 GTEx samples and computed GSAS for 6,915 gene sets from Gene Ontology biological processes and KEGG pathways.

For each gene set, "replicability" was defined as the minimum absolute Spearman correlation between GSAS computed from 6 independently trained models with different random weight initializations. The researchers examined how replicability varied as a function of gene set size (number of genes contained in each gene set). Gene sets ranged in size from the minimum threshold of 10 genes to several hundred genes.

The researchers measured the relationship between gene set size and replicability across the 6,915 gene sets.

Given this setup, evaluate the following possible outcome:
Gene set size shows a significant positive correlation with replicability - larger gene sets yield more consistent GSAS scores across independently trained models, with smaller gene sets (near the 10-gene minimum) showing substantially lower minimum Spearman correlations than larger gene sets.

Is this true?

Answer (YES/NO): NO